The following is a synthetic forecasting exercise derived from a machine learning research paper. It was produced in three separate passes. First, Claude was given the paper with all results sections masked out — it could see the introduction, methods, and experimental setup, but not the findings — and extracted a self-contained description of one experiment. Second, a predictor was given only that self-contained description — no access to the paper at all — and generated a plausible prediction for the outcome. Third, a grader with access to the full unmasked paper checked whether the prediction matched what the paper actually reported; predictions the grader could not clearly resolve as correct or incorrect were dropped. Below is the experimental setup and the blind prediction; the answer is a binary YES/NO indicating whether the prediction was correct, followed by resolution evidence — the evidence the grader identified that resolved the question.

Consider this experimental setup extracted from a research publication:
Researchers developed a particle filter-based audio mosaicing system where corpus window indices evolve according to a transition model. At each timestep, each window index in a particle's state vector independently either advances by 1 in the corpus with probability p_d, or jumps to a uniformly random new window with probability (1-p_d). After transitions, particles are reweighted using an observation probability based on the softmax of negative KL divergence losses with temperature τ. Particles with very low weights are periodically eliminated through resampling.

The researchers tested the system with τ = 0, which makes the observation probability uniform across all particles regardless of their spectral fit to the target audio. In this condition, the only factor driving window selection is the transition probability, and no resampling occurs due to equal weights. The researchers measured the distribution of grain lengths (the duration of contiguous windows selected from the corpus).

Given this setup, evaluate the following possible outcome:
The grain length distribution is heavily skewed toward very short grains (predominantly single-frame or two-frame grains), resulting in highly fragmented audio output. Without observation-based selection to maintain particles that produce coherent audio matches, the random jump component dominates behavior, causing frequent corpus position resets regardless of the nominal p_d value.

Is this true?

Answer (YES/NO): NO